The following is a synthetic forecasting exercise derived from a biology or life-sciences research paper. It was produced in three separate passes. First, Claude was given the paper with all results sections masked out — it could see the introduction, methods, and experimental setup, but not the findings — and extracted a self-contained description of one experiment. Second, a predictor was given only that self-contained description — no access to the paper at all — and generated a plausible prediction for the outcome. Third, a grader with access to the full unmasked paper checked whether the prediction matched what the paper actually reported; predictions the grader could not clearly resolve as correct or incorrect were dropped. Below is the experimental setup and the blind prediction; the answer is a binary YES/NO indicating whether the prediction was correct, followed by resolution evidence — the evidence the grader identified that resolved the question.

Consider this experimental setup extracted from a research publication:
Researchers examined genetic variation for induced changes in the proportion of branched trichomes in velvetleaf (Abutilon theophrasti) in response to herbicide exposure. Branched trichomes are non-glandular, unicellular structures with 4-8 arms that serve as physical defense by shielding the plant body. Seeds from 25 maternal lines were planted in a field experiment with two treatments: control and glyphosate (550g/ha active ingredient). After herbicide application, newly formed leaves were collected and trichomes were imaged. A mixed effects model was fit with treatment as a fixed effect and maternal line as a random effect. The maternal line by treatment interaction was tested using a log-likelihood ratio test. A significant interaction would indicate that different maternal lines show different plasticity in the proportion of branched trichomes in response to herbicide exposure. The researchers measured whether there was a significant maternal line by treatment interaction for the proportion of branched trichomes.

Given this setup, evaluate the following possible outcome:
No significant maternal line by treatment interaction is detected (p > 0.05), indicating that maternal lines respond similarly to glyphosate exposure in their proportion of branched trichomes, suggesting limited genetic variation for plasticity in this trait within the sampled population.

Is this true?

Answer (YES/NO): NO